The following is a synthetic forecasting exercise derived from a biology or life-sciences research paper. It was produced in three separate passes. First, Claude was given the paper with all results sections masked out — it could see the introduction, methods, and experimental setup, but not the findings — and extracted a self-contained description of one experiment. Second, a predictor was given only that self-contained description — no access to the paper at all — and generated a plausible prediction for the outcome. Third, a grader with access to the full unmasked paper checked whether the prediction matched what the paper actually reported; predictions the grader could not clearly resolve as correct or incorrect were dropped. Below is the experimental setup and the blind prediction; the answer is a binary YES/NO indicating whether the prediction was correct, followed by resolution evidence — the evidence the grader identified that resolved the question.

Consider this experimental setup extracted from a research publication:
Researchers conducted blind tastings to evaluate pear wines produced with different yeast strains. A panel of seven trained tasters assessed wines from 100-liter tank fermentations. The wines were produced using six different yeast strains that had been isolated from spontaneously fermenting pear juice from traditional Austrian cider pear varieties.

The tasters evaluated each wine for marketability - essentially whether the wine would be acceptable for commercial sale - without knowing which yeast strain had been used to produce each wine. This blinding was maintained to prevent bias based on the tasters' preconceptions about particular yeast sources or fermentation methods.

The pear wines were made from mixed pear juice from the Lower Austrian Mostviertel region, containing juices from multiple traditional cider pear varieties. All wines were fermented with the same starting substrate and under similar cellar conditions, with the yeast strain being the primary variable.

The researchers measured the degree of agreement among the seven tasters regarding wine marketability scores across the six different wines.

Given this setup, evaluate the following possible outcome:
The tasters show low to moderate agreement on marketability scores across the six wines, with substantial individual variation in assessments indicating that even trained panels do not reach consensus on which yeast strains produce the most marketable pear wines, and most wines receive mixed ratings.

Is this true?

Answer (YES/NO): NO